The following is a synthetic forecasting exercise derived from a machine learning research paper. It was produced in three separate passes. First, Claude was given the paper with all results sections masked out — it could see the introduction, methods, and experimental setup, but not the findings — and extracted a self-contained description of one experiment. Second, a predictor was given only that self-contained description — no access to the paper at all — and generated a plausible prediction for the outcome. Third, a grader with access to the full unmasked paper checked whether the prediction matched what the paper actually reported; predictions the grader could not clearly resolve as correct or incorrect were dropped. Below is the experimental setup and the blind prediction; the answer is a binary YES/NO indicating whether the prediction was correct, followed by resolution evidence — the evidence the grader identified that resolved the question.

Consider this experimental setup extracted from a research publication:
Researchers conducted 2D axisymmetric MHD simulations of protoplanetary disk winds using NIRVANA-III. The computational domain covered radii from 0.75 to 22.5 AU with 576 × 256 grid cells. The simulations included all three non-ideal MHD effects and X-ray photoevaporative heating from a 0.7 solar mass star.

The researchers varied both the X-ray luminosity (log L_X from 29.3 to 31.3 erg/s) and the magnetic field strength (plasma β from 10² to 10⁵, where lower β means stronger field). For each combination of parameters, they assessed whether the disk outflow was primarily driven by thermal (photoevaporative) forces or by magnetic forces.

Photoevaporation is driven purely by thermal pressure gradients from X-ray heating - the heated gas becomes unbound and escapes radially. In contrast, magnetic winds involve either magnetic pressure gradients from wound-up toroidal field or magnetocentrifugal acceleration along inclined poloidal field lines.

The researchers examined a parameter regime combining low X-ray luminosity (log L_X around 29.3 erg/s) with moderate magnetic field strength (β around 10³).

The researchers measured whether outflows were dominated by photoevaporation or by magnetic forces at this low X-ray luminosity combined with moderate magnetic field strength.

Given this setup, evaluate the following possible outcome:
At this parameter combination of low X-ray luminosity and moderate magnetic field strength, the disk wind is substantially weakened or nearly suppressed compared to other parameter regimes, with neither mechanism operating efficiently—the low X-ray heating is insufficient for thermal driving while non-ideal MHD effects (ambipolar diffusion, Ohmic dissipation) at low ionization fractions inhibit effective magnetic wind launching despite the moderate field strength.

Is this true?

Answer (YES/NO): NO